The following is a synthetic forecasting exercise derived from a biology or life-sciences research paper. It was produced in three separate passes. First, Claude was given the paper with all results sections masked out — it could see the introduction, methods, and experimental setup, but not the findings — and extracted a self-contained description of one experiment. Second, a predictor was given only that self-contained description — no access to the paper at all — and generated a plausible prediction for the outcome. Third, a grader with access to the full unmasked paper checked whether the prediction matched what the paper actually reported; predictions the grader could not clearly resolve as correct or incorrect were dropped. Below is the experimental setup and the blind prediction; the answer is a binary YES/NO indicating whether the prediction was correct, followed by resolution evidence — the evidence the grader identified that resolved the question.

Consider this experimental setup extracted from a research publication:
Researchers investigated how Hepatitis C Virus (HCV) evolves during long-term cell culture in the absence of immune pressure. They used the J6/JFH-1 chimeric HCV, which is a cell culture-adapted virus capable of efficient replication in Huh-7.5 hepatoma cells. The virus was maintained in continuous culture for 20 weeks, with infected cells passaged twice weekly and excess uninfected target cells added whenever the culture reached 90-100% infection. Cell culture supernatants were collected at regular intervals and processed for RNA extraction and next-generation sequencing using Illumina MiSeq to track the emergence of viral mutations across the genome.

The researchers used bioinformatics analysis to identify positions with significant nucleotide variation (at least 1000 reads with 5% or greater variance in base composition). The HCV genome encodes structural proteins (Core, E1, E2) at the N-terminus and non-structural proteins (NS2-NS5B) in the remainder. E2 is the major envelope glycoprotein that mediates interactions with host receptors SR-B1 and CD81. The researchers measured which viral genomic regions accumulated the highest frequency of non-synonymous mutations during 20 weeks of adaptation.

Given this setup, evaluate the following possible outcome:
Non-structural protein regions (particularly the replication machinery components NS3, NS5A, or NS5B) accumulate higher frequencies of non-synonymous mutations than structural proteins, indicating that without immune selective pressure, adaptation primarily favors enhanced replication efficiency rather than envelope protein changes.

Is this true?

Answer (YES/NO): NO